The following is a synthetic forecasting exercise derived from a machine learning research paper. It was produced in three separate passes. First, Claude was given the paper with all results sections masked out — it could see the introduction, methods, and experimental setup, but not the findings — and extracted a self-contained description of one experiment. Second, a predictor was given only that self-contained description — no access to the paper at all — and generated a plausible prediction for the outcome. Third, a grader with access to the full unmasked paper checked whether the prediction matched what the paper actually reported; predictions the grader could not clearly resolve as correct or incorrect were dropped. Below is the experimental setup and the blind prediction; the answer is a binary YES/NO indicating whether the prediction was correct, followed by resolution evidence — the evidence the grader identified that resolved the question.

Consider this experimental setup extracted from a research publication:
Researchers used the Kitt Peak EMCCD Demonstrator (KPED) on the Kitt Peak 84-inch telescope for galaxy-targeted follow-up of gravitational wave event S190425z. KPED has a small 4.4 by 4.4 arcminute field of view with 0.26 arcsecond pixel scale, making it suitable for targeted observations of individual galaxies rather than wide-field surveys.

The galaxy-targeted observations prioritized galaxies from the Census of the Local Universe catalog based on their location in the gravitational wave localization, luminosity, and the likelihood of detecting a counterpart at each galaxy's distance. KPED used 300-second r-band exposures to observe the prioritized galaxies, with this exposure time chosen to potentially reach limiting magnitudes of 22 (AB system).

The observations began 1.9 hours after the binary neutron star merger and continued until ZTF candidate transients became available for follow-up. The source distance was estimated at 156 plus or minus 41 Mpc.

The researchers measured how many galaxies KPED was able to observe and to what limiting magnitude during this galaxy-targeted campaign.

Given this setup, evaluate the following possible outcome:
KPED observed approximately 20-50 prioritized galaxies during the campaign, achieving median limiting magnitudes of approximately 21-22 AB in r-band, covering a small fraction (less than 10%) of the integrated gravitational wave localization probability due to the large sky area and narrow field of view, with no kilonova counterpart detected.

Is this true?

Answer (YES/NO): NO